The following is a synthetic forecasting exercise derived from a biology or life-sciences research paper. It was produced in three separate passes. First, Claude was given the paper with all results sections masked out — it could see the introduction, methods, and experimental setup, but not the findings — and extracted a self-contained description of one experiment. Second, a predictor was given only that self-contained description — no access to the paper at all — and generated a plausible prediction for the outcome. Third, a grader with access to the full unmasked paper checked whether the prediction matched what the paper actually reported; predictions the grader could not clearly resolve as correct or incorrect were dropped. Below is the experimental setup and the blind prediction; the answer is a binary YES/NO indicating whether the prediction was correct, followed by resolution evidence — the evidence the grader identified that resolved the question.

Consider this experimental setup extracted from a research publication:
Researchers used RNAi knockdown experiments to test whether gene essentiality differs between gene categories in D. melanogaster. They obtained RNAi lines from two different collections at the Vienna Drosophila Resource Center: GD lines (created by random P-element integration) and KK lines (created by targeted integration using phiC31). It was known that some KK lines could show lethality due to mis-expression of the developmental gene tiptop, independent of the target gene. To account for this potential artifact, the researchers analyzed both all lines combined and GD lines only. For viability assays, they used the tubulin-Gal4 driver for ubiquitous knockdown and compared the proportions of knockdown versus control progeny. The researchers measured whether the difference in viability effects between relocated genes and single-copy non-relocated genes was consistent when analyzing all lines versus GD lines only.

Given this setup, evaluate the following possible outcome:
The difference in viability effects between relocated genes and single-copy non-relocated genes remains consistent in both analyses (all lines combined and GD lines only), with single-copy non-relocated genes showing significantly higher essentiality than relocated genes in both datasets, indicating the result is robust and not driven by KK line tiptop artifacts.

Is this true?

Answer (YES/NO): YES